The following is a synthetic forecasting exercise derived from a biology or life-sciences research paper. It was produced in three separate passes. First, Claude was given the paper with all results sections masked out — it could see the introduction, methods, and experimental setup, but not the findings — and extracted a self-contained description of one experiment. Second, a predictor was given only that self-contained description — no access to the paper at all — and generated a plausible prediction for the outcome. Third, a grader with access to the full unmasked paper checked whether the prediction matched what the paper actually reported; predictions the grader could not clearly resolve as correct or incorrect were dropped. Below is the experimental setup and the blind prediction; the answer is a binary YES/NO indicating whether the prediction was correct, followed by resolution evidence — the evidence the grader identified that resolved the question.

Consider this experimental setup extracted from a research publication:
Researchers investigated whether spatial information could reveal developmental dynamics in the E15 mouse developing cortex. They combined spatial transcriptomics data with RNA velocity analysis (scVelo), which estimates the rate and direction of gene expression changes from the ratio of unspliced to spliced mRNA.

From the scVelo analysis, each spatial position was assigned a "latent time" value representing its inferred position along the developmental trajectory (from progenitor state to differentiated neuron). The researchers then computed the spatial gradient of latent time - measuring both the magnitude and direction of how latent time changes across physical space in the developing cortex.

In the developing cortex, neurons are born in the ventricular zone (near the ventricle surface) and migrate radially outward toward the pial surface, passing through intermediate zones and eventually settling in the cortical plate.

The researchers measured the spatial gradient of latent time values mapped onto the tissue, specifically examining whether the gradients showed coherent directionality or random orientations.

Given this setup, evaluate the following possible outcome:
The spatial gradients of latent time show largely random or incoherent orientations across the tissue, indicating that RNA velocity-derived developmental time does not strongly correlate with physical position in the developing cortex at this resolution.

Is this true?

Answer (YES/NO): NO